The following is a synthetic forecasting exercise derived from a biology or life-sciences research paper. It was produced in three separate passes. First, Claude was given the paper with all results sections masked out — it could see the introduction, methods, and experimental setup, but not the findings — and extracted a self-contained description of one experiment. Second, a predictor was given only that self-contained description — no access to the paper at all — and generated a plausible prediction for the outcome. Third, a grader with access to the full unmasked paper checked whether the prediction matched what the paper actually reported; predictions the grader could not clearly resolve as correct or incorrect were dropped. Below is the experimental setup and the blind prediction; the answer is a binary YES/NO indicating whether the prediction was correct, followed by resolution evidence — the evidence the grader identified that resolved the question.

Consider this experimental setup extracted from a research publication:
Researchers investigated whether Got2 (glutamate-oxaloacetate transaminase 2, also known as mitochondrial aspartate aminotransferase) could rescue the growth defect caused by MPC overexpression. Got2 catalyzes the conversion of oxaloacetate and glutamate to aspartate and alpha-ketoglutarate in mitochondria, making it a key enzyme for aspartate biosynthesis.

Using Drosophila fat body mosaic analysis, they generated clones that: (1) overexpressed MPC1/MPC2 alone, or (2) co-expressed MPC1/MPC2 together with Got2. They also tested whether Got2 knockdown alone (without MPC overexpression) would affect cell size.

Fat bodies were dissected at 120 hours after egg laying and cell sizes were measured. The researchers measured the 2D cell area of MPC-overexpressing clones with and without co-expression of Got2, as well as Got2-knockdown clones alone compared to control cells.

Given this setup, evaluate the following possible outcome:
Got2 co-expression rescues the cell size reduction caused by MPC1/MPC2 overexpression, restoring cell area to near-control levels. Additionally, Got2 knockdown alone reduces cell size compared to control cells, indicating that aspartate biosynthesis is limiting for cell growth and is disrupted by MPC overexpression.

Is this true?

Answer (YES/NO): YES